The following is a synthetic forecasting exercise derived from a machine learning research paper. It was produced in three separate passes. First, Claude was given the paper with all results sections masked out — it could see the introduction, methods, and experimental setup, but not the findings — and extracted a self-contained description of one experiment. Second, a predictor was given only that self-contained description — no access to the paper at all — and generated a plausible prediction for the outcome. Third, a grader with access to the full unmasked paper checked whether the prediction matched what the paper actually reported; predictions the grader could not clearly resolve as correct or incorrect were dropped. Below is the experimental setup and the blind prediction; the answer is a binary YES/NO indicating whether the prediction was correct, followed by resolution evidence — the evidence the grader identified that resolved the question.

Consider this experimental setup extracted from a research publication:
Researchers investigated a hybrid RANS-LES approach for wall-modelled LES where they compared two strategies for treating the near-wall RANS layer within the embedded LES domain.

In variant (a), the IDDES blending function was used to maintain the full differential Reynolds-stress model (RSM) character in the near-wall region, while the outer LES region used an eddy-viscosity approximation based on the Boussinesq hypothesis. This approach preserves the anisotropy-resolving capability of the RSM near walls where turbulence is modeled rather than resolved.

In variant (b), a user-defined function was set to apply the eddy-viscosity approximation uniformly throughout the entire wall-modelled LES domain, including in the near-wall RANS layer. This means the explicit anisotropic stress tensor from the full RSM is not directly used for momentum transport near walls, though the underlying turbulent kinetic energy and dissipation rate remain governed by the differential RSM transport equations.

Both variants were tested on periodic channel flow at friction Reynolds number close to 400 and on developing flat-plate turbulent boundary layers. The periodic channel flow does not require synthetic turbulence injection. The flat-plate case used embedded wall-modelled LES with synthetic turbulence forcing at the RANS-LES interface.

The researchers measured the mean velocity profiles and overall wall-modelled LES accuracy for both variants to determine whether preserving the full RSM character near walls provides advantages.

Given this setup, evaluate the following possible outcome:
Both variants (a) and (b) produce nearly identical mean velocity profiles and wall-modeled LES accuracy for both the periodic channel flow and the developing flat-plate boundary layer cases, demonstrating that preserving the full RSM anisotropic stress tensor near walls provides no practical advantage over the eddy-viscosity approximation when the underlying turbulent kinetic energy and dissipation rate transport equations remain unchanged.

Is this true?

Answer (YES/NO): NO